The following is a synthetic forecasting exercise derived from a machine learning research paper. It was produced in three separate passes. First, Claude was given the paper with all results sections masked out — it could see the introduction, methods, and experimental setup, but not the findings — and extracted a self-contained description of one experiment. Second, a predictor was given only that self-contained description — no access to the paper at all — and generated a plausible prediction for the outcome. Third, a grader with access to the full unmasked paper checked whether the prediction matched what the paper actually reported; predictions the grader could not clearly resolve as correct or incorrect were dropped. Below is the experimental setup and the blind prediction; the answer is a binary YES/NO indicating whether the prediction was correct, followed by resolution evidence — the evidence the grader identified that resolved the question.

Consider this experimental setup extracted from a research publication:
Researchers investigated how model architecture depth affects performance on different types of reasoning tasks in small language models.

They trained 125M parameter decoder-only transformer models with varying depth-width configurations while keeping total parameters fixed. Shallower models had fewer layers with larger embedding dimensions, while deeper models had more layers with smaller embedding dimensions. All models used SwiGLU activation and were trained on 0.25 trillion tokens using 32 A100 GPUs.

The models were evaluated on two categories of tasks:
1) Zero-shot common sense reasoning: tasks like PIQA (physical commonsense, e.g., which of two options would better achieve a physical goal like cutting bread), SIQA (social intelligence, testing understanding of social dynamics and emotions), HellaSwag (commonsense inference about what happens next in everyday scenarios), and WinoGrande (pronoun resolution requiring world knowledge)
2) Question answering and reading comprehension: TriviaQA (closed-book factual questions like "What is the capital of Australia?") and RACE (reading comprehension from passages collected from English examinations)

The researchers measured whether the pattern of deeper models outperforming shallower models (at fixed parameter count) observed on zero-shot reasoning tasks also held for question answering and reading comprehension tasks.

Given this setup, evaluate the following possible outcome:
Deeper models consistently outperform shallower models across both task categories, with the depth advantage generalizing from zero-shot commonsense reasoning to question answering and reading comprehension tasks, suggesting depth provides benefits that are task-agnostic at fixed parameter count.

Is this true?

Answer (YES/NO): YES